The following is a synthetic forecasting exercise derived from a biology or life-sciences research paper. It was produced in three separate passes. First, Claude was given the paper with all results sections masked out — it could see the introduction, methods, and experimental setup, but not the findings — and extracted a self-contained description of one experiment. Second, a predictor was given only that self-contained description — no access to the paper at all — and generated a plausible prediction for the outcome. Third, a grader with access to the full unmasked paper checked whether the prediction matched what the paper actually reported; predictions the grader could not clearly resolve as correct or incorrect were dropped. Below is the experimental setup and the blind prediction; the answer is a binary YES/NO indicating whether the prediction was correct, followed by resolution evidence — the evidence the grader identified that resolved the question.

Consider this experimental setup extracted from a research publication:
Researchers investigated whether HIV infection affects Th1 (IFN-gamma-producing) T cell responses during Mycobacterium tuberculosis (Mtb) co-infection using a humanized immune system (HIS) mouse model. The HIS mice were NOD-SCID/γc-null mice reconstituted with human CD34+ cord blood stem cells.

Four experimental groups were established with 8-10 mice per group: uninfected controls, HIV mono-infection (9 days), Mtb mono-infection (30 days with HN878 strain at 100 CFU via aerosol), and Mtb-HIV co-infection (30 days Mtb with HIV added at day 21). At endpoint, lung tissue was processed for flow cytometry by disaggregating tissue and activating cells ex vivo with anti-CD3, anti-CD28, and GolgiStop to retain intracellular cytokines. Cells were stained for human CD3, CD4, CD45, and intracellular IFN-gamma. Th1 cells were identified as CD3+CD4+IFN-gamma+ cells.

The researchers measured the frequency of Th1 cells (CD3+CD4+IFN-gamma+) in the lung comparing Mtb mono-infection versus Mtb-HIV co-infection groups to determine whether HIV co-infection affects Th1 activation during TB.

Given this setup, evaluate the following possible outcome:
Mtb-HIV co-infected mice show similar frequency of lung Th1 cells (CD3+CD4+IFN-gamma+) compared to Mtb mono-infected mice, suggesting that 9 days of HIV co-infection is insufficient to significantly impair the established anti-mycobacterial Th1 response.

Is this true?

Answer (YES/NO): NO